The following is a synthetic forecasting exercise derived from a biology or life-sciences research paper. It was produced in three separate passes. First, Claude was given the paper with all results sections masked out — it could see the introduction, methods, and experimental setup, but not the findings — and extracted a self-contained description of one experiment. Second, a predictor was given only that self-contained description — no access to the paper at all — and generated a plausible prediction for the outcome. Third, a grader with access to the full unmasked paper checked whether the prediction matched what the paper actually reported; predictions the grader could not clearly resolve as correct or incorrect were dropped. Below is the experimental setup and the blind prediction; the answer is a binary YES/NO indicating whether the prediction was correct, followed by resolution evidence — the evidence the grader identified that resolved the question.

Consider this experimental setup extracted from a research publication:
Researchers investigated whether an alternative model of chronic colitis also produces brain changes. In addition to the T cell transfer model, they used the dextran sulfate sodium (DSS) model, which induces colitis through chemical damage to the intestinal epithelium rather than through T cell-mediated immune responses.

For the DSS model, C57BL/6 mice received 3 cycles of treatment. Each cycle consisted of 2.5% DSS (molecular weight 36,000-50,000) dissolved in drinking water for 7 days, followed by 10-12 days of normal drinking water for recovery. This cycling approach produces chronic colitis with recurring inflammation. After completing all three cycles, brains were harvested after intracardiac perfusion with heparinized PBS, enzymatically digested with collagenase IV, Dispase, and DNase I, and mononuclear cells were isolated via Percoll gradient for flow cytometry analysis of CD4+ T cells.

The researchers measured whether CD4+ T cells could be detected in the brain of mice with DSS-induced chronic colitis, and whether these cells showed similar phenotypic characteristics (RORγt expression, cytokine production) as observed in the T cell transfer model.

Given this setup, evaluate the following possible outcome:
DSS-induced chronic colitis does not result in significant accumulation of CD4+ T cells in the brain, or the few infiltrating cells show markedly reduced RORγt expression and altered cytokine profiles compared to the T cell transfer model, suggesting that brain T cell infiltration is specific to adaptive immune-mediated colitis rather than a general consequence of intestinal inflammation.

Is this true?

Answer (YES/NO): NO